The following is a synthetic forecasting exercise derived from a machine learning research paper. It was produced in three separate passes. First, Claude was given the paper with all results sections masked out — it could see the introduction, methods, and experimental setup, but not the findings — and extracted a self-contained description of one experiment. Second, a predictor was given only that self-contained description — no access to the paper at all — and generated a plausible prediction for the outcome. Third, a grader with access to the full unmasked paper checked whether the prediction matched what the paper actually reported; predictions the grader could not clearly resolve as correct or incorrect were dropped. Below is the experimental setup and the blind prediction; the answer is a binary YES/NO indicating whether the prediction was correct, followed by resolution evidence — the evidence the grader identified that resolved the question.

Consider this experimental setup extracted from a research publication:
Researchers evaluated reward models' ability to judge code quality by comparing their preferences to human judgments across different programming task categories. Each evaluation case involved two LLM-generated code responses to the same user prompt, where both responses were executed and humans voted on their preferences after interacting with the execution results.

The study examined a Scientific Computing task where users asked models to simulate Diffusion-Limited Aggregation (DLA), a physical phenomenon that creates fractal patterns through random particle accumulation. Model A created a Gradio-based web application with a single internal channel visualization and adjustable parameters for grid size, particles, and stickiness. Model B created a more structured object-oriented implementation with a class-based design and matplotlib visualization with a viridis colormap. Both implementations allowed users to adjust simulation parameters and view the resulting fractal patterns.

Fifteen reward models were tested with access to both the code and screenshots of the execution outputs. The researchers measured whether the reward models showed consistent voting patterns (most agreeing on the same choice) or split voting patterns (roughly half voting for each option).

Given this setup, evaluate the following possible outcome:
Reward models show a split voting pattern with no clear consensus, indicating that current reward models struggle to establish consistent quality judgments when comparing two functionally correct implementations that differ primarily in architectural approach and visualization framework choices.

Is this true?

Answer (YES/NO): NO